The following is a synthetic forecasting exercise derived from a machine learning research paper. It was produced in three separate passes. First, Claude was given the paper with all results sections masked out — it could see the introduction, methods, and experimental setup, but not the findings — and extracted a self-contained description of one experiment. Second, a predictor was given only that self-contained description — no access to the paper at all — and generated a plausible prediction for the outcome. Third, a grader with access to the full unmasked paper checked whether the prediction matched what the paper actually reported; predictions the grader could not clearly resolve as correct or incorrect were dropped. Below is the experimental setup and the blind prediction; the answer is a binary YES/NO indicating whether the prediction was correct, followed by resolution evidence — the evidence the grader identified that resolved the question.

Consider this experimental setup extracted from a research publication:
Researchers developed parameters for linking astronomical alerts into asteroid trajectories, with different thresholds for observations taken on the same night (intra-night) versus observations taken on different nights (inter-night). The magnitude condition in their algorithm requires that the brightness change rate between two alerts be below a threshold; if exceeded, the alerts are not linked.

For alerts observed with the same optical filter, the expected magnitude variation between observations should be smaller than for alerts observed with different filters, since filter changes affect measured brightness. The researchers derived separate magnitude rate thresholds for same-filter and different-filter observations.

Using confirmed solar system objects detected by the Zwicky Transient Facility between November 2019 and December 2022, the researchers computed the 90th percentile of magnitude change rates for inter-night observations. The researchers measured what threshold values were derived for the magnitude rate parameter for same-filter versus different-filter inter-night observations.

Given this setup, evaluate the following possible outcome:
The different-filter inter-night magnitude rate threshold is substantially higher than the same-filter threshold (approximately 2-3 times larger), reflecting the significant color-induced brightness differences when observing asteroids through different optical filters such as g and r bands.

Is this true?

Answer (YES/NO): NO